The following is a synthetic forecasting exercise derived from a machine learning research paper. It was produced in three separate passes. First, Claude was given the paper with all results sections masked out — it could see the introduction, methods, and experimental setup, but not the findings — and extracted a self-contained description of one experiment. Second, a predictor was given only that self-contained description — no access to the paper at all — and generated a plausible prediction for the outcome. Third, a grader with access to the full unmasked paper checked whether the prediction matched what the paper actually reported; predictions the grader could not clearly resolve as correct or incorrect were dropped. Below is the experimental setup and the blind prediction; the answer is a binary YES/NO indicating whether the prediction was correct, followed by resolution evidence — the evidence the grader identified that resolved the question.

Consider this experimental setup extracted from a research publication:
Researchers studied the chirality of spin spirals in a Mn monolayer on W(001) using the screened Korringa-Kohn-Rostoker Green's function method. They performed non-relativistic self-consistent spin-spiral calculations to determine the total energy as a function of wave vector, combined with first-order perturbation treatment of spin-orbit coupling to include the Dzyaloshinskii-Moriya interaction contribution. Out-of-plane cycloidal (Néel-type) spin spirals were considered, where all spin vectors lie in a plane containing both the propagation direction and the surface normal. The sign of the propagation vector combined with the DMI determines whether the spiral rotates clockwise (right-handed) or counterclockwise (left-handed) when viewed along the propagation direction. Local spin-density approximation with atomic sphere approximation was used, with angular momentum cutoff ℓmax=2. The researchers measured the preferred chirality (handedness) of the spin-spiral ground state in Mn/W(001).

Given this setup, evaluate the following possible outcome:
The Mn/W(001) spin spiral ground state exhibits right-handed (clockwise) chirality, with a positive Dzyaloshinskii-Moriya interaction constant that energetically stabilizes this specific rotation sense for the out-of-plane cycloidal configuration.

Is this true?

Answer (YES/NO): YES